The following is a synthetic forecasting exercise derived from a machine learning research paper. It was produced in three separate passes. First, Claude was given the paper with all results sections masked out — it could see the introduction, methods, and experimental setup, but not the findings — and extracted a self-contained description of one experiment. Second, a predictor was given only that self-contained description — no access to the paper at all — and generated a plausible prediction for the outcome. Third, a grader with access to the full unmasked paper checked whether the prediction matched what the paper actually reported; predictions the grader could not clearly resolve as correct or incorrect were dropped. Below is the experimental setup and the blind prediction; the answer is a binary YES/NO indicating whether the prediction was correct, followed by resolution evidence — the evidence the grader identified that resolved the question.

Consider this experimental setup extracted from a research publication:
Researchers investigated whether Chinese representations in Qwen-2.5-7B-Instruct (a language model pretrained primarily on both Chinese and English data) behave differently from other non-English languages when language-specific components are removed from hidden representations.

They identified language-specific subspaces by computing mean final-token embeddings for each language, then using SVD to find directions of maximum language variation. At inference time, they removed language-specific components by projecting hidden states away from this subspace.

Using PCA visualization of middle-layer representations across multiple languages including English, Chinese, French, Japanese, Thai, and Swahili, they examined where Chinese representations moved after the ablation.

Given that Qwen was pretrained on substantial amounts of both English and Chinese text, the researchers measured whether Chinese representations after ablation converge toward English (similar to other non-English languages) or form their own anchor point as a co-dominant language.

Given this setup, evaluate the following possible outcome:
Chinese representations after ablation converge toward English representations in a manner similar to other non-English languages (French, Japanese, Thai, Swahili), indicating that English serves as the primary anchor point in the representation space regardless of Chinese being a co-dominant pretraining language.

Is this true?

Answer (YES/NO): YES